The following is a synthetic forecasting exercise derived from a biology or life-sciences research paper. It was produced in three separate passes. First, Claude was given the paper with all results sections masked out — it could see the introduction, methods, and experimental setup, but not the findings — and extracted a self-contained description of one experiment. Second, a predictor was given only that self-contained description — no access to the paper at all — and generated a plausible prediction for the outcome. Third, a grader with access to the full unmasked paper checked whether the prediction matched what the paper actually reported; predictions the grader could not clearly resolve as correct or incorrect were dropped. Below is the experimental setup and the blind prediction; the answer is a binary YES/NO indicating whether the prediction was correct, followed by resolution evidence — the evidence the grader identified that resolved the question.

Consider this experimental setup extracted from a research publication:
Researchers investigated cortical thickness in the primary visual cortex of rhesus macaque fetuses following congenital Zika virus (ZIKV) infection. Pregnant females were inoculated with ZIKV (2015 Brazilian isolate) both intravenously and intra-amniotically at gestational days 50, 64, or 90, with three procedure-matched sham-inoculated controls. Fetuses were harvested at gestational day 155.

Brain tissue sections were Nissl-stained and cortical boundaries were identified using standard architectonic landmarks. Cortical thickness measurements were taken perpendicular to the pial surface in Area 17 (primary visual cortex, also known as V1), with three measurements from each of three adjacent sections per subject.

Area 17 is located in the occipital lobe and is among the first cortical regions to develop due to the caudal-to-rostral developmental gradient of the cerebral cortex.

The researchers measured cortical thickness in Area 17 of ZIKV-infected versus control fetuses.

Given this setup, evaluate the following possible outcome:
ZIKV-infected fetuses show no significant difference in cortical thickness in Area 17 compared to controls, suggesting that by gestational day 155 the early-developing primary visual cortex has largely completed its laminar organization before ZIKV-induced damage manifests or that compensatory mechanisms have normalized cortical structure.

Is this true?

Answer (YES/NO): YES